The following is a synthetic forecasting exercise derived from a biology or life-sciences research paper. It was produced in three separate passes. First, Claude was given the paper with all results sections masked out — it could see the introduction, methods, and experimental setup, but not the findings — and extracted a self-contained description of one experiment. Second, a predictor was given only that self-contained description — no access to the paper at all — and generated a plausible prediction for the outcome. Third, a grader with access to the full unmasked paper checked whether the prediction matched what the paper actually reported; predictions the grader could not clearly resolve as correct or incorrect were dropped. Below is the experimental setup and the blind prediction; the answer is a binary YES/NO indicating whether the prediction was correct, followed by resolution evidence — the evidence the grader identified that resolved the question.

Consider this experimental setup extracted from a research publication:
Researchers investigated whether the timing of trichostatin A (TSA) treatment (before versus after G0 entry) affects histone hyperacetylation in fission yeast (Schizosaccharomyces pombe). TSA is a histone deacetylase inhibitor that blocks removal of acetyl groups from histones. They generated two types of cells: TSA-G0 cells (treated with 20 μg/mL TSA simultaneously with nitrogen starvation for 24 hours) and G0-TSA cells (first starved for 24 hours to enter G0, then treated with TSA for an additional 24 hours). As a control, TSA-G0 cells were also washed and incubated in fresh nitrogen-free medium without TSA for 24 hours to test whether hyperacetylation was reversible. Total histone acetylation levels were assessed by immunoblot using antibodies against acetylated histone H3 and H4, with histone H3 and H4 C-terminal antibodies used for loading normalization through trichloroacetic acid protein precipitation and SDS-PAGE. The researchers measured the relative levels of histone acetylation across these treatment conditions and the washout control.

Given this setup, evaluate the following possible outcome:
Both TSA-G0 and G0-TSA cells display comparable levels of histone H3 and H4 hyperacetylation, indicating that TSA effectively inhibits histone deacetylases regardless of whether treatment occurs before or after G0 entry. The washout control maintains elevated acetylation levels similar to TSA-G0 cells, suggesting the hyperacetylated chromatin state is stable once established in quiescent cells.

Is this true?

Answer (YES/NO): NO